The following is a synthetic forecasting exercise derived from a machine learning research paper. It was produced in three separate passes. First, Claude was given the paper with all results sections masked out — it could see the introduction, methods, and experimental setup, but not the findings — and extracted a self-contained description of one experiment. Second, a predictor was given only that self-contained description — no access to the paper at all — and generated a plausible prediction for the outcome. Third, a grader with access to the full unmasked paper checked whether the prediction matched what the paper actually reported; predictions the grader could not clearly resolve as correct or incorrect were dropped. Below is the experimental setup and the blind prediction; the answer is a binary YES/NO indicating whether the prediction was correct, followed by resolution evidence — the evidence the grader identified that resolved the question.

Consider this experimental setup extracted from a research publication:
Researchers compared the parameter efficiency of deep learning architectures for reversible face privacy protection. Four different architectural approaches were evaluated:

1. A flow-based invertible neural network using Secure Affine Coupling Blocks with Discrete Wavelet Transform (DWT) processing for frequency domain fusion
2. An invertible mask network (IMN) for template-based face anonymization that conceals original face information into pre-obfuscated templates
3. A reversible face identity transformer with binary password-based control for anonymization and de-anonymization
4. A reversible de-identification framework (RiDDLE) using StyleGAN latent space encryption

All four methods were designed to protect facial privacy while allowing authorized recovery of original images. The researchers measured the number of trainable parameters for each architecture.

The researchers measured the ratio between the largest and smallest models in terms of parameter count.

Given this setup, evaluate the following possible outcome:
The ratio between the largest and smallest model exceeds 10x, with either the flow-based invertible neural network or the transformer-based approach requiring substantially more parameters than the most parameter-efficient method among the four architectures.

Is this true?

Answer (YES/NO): NO